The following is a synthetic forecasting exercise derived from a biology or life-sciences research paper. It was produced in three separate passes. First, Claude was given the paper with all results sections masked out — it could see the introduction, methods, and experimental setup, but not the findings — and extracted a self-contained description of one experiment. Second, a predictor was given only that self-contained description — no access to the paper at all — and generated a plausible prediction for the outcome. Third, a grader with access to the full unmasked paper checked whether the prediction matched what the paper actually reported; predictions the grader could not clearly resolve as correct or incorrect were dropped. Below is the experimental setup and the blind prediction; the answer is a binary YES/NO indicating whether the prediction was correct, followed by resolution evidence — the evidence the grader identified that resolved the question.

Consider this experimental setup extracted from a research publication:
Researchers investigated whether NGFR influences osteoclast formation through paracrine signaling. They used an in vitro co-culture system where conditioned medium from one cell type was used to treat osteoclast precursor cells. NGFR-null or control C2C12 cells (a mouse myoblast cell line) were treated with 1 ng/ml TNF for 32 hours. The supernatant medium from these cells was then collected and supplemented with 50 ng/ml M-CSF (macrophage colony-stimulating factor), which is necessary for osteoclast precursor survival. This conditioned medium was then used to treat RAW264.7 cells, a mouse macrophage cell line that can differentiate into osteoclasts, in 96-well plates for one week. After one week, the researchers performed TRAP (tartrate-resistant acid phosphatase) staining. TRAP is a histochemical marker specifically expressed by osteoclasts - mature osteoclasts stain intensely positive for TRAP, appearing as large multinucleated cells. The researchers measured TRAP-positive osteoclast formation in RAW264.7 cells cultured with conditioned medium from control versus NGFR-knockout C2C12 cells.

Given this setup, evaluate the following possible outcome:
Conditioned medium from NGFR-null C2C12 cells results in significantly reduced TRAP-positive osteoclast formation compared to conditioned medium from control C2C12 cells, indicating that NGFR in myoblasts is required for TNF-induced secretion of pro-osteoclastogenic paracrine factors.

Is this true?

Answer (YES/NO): NO